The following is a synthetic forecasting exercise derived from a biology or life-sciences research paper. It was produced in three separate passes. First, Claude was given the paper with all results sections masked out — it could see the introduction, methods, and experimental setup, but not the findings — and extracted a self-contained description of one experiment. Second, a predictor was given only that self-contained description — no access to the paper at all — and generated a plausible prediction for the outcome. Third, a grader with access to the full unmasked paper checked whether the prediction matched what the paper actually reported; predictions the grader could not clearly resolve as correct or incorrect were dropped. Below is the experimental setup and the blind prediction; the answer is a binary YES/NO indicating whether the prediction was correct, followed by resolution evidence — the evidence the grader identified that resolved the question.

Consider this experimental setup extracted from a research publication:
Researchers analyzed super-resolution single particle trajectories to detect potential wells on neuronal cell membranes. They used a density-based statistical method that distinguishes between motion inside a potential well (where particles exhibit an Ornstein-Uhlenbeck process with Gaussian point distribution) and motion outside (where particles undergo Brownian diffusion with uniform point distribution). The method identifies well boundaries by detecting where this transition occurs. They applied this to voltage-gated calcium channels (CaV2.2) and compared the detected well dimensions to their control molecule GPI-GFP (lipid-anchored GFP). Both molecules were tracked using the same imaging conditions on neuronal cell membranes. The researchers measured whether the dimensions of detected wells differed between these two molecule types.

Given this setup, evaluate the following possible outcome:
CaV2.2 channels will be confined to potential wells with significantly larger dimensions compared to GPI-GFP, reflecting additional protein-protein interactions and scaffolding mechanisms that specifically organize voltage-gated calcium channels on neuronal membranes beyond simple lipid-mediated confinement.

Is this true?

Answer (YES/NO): NO